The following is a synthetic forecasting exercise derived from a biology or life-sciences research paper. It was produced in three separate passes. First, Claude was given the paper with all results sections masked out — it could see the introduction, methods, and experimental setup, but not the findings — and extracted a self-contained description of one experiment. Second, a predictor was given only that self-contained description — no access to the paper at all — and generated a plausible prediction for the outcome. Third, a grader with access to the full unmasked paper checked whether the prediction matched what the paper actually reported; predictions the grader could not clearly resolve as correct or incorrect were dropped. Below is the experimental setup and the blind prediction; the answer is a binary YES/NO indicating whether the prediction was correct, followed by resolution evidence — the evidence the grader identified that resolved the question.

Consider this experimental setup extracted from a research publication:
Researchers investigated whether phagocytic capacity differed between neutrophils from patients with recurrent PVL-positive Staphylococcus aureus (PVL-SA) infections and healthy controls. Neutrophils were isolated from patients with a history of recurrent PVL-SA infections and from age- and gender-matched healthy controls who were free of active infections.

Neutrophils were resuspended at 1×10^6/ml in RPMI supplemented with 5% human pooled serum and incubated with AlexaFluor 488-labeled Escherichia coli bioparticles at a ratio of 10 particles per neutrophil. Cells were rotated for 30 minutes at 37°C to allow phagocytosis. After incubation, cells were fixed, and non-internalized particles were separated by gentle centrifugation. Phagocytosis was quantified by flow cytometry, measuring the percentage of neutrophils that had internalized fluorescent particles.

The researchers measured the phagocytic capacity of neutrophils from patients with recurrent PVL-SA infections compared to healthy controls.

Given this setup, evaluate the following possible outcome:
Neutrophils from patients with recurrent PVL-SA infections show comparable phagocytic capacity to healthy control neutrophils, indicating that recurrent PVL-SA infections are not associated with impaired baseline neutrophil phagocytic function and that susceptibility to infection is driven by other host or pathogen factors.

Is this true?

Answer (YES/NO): YES